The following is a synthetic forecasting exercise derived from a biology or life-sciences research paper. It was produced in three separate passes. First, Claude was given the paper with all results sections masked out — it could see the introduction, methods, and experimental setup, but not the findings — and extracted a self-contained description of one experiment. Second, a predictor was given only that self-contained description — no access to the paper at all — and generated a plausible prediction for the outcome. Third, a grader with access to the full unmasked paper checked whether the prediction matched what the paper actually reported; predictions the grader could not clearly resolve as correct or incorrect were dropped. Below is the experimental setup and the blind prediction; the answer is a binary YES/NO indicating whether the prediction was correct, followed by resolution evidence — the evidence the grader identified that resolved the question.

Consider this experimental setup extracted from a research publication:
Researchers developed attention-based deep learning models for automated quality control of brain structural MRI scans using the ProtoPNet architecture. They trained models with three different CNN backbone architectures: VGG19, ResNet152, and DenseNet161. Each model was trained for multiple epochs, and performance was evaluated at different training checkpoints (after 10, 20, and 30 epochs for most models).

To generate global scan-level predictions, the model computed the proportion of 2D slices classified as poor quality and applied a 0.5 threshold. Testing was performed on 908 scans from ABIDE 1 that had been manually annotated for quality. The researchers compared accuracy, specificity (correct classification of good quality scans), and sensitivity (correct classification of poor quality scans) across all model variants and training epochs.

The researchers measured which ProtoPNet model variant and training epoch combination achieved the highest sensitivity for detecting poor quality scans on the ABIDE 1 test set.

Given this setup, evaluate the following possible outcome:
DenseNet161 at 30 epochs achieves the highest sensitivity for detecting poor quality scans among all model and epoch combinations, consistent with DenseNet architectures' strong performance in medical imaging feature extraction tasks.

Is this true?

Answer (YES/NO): NO